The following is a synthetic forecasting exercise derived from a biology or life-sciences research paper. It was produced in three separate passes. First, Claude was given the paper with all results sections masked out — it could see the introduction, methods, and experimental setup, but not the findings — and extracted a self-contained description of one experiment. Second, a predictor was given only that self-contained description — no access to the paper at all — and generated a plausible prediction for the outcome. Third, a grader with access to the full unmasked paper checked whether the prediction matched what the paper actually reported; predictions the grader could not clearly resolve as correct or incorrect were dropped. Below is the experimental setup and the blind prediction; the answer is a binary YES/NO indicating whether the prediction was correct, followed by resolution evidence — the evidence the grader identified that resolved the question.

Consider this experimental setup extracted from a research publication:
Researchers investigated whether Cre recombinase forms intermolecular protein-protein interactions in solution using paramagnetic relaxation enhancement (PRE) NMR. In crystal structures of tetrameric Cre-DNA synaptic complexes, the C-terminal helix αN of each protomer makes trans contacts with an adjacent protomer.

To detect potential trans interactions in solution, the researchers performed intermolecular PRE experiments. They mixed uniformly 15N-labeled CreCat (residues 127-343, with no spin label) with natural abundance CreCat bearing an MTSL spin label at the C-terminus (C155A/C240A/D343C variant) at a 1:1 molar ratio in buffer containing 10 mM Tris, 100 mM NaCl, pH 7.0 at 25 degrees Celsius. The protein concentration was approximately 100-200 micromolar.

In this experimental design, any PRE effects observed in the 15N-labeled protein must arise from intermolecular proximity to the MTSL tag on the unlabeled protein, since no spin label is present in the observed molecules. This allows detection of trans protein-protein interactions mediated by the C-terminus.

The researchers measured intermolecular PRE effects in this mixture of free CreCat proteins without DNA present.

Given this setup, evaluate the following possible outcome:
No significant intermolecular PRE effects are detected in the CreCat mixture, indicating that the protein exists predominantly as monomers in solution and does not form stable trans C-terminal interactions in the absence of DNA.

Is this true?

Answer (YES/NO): YES